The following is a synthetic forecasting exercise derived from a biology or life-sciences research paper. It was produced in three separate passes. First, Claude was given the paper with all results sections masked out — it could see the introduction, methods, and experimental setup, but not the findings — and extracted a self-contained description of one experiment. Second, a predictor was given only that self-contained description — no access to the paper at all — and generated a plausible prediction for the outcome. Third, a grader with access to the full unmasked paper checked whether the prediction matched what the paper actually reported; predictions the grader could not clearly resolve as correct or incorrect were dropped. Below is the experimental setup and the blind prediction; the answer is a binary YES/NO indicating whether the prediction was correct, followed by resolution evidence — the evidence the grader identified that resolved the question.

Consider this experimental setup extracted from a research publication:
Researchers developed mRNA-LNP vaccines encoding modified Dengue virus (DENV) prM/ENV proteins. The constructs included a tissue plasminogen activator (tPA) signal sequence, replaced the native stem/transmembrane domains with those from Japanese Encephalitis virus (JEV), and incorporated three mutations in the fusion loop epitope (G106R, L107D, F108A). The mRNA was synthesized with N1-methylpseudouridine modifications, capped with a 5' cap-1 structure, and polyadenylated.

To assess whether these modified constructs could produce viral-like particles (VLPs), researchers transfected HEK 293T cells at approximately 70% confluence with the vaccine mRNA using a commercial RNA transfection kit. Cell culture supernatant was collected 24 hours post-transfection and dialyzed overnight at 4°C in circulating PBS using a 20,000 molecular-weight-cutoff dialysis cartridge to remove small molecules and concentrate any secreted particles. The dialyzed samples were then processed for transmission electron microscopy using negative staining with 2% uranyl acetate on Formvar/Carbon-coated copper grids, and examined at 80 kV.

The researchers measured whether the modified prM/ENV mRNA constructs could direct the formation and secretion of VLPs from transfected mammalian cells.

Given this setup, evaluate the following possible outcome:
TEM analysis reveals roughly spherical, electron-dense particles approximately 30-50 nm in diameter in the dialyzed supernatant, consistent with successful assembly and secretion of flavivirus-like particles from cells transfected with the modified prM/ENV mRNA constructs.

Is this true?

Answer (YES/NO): YES